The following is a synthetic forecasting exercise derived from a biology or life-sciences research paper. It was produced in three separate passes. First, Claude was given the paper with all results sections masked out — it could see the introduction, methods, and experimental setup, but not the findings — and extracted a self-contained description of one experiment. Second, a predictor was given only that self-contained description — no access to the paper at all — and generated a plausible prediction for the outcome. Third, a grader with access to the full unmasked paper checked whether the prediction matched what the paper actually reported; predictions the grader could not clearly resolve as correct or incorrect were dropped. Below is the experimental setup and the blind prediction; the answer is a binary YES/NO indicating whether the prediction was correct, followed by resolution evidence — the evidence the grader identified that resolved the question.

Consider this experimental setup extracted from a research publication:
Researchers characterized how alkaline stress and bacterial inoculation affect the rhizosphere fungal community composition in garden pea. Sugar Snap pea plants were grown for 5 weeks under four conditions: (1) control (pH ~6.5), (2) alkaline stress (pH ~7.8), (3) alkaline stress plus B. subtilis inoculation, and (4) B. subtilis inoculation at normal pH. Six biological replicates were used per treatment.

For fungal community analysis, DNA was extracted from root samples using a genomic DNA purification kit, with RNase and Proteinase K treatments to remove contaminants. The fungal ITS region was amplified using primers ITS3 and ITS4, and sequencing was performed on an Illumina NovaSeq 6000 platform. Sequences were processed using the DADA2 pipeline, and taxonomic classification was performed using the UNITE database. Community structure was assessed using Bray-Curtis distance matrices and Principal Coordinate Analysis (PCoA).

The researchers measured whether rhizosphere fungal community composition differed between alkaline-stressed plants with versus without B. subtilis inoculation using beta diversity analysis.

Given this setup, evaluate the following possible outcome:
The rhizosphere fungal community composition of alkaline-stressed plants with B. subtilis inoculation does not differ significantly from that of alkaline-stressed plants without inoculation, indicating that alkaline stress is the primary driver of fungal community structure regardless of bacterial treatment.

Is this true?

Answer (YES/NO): NO